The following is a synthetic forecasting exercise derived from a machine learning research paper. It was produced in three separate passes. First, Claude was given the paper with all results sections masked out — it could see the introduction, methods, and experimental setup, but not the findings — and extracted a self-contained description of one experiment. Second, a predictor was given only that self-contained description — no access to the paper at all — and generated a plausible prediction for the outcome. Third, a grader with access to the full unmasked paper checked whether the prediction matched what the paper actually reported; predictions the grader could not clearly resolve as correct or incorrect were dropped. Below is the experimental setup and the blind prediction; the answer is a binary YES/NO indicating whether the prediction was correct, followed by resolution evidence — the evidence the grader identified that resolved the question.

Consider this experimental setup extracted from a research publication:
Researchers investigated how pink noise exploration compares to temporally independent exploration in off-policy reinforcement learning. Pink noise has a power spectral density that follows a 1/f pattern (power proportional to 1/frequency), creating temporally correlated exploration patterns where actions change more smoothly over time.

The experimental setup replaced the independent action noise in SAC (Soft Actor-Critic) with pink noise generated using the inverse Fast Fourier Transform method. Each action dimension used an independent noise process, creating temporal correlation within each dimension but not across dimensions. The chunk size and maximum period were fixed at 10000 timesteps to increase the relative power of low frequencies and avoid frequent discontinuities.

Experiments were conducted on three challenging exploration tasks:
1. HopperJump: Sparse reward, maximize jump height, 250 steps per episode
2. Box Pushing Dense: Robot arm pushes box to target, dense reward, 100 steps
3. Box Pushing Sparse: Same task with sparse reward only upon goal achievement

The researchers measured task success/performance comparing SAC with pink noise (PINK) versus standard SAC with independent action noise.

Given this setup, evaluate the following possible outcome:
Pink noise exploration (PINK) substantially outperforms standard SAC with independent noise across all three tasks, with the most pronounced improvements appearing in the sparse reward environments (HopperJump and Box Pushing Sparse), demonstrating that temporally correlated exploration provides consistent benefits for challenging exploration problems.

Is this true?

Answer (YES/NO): NO